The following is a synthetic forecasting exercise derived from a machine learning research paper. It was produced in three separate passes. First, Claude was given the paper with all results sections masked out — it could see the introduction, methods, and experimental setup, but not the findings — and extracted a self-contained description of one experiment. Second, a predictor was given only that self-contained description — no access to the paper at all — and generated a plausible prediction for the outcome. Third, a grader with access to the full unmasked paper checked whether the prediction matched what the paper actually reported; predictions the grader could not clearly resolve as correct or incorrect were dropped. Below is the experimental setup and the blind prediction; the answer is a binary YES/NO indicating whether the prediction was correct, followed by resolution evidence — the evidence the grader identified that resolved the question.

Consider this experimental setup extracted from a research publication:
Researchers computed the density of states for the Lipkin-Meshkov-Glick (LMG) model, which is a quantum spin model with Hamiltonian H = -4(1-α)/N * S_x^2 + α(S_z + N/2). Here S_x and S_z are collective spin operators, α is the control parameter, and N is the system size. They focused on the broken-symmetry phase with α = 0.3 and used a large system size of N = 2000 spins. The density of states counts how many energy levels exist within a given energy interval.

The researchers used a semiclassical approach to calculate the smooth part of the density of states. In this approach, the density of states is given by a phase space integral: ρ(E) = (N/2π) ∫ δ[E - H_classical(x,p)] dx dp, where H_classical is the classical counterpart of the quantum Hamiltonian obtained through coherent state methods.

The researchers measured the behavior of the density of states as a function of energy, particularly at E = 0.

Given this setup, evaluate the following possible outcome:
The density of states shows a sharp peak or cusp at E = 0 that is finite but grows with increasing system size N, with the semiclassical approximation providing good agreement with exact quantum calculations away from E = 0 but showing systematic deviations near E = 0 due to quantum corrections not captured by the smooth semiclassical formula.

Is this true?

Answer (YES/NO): NO